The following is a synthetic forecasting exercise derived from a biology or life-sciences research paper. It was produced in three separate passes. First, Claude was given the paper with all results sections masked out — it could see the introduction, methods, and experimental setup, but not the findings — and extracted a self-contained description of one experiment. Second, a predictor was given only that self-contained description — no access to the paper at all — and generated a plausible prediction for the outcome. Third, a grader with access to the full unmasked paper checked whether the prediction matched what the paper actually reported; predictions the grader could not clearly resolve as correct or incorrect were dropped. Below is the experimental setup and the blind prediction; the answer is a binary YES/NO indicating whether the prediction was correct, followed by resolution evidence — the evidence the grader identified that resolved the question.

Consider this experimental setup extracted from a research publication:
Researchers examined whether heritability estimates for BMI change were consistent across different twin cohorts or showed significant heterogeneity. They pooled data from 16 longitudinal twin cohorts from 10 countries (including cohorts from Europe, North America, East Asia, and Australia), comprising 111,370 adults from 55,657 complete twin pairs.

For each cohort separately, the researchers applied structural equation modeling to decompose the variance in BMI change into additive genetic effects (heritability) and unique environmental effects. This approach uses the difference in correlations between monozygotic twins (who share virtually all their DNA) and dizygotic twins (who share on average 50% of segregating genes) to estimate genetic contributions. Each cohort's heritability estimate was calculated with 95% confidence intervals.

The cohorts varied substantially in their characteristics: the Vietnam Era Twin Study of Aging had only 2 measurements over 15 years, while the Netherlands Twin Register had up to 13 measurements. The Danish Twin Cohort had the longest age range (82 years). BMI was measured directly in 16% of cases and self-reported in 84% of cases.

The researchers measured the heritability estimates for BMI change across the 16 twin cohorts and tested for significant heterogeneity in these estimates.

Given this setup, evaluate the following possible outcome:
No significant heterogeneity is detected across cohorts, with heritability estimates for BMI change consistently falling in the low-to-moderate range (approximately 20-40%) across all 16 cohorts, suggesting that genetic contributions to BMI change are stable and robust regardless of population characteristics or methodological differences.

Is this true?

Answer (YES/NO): NO